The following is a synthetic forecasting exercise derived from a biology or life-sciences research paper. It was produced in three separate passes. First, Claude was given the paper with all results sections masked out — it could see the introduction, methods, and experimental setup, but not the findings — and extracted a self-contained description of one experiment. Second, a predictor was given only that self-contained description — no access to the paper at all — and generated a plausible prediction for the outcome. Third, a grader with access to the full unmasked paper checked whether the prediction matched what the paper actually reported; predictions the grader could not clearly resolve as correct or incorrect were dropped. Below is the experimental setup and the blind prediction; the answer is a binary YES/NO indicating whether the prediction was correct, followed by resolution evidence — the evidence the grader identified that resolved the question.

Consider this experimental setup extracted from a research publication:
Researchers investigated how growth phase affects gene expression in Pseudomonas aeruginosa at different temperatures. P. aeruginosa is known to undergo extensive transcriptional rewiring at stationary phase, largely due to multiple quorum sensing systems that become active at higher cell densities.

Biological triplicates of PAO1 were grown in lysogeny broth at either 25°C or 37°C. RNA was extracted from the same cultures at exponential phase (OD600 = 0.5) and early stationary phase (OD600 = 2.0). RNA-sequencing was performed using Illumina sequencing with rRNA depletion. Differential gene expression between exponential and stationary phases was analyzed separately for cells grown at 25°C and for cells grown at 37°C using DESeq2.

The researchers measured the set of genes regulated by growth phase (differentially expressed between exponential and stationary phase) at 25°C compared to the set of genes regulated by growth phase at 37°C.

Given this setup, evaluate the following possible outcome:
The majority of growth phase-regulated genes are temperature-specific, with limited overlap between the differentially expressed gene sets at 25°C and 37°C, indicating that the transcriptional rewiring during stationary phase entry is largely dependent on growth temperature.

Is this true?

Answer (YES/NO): NO